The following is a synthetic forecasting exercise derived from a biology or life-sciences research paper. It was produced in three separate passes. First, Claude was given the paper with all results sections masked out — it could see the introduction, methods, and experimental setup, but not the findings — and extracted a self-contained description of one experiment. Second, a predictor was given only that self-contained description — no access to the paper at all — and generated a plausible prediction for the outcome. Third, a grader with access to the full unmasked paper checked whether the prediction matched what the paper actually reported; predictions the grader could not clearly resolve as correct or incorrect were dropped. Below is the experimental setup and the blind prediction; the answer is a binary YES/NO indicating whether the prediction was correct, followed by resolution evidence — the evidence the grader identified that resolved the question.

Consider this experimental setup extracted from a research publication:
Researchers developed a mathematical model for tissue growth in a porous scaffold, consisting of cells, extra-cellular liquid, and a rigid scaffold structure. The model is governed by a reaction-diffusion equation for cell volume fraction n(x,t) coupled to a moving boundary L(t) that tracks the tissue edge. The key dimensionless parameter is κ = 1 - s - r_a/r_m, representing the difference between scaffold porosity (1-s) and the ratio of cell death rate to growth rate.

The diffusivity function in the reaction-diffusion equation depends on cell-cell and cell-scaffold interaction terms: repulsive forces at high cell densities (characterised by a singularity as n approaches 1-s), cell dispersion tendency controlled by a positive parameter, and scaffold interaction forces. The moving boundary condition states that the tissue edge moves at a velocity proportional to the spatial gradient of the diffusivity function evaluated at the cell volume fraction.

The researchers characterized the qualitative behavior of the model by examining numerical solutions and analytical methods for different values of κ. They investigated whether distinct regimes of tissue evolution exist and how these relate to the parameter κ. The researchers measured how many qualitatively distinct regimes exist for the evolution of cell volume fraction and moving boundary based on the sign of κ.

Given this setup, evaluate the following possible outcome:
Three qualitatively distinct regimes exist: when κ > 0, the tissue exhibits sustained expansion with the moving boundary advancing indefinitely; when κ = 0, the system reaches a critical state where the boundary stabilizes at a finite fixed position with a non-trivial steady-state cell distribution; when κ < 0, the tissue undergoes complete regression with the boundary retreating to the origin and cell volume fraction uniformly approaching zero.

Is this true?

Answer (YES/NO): NO